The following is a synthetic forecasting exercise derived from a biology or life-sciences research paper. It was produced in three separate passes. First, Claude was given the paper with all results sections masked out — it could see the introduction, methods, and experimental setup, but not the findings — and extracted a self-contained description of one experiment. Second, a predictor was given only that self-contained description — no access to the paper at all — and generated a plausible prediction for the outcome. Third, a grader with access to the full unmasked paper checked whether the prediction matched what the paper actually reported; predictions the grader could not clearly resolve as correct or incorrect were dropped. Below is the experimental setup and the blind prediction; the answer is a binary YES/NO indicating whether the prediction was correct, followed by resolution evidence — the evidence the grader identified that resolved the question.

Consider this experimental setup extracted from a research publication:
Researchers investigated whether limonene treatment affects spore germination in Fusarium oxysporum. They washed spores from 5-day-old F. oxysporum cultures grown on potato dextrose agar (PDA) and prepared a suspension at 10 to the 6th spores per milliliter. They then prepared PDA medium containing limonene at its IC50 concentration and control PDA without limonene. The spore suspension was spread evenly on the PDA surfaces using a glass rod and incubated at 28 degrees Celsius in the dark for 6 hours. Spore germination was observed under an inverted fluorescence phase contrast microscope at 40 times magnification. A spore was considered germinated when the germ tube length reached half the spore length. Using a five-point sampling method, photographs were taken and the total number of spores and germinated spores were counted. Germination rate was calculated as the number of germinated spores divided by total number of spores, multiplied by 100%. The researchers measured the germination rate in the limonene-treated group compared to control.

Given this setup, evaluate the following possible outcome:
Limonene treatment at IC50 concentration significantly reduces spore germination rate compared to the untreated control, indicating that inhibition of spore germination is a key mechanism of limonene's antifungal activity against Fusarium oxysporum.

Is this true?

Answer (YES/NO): YES